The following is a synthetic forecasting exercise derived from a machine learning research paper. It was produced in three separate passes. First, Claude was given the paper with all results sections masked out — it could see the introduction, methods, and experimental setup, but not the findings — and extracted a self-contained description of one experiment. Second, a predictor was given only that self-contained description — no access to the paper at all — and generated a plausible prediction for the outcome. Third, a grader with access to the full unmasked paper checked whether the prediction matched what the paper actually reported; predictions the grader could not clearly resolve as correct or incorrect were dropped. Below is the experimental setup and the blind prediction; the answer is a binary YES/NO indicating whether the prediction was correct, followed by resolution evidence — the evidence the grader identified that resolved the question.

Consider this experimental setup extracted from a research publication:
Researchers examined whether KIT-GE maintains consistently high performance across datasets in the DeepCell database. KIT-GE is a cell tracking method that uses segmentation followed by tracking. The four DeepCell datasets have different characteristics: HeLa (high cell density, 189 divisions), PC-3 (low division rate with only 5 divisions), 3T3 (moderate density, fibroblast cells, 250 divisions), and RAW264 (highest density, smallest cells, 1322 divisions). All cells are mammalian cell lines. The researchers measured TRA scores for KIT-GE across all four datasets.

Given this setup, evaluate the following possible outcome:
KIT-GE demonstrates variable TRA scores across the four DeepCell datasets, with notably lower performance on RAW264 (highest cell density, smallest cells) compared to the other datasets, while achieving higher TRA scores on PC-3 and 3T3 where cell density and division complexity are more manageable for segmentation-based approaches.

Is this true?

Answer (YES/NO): NO